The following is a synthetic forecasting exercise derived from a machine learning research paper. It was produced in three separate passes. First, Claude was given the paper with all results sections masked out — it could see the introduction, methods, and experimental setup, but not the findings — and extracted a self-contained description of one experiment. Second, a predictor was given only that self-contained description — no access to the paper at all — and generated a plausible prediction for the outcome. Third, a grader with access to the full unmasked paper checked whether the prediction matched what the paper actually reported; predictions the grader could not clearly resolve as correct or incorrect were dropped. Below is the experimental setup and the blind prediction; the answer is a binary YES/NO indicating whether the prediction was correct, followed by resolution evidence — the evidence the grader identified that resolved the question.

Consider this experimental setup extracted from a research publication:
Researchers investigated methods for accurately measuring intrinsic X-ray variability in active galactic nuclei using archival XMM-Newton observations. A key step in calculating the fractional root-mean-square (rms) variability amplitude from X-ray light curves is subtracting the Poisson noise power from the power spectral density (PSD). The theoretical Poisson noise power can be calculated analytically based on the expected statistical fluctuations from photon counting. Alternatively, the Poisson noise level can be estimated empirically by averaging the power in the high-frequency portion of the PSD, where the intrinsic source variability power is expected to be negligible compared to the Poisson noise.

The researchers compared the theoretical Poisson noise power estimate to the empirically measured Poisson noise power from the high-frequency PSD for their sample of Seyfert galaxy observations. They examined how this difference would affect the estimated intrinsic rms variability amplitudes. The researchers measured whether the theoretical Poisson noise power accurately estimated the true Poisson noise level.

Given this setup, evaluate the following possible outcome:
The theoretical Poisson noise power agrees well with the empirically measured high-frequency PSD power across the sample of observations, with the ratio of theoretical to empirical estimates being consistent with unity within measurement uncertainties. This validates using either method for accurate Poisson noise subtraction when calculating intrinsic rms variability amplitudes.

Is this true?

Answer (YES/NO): NO